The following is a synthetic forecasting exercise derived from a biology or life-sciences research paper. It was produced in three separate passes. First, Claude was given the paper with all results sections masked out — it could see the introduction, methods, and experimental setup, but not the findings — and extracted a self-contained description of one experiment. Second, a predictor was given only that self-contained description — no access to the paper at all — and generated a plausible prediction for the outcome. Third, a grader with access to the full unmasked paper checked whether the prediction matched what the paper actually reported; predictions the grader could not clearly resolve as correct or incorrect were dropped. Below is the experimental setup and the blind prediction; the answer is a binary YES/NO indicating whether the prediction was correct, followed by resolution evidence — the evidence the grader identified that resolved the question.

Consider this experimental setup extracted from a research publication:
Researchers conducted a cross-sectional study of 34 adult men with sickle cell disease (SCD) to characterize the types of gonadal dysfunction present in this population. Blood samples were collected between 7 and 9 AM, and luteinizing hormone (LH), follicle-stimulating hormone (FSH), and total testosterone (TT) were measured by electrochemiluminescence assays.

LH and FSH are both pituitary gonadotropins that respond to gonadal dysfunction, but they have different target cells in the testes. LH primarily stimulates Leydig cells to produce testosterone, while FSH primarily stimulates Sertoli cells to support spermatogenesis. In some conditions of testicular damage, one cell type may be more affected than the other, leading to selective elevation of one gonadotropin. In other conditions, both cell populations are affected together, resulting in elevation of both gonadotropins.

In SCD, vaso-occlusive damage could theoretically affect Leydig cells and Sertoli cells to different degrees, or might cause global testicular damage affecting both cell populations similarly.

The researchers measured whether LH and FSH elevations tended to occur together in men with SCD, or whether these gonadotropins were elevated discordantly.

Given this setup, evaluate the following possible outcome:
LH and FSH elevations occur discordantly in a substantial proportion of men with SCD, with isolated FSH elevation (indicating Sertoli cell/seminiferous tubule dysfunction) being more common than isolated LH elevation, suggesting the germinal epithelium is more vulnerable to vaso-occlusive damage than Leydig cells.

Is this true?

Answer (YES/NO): NO